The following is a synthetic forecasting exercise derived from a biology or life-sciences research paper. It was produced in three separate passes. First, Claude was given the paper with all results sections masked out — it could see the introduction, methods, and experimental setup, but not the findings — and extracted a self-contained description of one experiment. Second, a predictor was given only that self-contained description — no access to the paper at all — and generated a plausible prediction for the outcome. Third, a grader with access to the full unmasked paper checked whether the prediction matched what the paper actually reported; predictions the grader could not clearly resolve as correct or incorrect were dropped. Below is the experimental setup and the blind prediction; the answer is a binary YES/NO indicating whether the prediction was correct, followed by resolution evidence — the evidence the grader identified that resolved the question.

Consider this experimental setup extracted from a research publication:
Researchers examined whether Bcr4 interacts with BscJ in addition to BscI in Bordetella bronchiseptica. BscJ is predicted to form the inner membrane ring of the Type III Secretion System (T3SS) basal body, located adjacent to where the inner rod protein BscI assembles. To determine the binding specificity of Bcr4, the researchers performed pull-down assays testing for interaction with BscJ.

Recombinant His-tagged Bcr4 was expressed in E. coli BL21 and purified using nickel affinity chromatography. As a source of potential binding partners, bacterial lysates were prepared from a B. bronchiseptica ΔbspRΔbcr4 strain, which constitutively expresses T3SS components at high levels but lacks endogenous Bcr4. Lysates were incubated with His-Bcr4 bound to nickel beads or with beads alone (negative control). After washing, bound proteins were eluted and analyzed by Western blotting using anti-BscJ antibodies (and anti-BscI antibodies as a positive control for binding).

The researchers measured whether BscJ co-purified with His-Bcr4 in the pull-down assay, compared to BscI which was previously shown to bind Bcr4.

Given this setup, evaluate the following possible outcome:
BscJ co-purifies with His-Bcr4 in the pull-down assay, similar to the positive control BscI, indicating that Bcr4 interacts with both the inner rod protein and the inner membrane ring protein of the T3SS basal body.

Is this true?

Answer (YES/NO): NO